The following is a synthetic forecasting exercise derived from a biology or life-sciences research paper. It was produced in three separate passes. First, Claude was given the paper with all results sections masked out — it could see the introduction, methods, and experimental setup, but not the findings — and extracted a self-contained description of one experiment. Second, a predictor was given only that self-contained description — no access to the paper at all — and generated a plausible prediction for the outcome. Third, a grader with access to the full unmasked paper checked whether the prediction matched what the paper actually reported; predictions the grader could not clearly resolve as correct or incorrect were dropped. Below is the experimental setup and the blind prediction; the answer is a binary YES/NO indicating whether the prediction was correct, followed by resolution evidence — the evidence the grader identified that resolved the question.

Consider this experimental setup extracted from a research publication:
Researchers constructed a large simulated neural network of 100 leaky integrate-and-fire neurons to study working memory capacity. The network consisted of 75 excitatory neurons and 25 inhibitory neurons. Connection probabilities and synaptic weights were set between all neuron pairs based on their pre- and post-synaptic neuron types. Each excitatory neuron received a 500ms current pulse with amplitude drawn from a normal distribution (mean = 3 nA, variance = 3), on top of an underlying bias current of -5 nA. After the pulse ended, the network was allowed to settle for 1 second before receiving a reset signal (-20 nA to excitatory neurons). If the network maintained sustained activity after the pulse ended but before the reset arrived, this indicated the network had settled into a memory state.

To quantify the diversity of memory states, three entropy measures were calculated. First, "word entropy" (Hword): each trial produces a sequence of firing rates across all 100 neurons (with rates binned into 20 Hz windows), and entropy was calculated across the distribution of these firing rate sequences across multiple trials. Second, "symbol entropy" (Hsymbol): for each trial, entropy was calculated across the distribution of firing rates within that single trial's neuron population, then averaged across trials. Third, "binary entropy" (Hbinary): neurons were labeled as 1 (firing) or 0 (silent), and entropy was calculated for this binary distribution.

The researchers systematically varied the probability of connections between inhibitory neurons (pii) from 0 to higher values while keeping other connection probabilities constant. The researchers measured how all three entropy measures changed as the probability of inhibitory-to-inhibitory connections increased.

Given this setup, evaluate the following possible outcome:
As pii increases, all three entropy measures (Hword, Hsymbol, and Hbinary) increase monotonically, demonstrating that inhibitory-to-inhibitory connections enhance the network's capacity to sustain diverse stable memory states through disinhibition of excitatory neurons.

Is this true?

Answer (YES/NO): NO